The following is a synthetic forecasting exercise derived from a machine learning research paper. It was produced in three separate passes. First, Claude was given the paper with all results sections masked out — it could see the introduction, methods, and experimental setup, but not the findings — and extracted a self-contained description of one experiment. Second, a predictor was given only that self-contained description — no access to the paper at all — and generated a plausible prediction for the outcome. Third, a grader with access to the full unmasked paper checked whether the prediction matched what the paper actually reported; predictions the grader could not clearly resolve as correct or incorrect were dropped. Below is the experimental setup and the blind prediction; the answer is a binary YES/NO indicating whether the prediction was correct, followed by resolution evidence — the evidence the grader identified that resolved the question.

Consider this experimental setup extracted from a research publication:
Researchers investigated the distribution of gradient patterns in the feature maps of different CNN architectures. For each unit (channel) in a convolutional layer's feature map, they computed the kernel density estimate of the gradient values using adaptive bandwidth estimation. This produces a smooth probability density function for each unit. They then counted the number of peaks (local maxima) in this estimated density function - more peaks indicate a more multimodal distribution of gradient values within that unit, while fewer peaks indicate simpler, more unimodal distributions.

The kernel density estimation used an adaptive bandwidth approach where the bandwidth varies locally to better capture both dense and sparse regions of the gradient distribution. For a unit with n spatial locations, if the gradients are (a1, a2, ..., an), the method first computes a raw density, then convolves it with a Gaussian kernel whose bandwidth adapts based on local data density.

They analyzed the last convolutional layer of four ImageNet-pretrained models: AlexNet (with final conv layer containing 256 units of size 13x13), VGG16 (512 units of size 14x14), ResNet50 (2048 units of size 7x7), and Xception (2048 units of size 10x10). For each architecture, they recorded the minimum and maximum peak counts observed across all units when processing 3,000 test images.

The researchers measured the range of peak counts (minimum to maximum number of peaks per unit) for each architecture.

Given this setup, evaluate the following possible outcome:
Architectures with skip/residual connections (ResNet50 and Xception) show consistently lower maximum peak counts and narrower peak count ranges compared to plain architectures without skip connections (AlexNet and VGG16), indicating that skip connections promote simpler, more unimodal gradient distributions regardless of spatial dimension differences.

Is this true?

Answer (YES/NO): YES